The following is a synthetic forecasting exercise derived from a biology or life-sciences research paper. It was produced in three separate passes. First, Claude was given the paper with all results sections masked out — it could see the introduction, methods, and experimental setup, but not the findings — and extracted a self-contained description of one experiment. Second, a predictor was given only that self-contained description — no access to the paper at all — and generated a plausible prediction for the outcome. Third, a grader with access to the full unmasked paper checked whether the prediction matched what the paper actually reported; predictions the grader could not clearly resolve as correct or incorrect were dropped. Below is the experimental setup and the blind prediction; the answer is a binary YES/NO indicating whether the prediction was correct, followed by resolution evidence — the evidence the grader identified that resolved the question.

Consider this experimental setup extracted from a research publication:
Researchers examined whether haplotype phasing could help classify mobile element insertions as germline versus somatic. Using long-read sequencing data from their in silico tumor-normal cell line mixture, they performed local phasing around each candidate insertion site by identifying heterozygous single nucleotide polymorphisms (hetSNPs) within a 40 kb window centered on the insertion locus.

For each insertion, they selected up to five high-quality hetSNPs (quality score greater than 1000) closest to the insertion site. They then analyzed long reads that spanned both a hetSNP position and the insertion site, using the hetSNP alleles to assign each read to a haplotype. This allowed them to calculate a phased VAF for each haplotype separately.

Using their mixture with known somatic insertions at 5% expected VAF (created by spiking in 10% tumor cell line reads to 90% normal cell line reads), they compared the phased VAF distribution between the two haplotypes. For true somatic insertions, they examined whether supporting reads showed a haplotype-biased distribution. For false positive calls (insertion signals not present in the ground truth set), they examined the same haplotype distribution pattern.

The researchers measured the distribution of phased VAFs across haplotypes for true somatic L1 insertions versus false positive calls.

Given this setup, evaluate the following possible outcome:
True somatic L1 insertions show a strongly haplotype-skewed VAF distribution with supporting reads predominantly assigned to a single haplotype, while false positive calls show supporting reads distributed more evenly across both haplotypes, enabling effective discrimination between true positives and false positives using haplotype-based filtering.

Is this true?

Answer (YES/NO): YES